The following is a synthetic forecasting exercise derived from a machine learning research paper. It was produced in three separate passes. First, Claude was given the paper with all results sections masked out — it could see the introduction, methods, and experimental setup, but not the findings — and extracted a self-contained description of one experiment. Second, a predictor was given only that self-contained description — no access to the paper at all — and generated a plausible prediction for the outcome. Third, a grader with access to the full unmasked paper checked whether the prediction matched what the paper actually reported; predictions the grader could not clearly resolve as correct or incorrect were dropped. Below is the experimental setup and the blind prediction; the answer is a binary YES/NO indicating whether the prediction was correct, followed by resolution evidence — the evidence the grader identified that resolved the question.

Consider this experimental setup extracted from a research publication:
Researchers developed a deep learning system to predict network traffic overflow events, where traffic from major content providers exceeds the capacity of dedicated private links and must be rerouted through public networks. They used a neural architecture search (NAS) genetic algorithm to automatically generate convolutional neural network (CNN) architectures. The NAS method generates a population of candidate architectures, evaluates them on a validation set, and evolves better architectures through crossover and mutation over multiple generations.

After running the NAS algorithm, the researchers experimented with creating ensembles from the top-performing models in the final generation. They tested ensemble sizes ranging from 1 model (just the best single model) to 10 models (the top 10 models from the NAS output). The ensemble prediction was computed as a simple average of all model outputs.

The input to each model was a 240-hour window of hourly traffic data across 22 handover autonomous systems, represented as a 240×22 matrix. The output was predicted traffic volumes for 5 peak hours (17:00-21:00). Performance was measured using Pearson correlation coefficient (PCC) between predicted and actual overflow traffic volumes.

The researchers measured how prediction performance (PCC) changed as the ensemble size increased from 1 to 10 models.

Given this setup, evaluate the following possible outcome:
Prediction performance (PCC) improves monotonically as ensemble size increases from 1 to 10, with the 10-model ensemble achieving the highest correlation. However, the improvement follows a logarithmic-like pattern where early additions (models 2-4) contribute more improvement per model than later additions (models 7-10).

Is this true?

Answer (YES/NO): YES